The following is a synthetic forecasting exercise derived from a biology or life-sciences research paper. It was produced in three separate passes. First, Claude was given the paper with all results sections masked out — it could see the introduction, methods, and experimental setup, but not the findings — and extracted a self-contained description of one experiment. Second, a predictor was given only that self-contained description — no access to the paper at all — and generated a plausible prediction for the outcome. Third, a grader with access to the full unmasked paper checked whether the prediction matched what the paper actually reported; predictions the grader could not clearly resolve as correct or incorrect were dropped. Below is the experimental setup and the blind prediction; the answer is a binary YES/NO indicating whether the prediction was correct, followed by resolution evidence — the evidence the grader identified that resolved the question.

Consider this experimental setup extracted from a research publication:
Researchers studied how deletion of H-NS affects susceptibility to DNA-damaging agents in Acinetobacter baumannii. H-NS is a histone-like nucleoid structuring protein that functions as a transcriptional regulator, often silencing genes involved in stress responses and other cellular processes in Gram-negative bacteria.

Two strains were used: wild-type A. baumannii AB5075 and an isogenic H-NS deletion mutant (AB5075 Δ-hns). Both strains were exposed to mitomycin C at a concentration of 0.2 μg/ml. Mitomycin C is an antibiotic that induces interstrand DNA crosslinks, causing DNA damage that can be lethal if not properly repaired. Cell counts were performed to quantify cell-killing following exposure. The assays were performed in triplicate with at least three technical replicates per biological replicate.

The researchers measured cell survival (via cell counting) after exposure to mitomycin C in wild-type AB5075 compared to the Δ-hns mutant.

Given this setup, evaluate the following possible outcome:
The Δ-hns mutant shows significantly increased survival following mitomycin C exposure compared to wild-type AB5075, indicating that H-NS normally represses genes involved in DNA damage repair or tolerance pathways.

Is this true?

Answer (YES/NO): NO